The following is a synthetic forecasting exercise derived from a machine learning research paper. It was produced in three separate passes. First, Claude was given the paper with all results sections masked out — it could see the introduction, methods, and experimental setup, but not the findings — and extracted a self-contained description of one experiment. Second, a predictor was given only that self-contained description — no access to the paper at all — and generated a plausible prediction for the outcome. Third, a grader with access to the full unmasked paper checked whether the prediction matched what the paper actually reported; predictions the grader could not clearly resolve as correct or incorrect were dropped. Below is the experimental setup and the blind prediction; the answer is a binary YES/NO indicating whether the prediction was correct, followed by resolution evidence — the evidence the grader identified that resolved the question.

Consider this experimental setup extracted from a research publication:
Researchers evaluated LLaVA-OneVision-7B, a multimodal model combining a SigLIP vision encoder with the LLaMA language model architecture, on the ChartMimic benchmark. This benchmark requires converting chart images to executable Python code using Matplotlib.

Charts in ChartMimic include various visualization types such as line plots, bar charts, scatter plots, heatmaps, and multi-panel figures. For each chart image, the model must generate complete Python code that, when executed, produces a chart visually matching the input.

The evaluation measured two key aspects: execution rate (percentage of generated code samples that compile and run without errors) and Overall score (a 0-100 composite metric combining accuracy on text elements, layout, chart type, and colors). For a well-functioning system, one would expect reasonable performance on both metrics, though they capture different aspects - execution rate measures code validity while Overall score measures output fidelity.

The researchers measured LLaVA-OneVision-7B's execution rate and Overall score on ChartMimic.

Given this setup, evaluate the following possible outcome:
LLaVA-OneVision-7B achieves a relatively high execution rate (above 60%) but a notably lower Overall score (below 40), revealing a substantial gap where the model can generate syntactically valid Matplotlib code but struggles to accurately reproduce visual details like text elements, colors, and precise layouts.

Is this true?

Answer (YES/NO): NO